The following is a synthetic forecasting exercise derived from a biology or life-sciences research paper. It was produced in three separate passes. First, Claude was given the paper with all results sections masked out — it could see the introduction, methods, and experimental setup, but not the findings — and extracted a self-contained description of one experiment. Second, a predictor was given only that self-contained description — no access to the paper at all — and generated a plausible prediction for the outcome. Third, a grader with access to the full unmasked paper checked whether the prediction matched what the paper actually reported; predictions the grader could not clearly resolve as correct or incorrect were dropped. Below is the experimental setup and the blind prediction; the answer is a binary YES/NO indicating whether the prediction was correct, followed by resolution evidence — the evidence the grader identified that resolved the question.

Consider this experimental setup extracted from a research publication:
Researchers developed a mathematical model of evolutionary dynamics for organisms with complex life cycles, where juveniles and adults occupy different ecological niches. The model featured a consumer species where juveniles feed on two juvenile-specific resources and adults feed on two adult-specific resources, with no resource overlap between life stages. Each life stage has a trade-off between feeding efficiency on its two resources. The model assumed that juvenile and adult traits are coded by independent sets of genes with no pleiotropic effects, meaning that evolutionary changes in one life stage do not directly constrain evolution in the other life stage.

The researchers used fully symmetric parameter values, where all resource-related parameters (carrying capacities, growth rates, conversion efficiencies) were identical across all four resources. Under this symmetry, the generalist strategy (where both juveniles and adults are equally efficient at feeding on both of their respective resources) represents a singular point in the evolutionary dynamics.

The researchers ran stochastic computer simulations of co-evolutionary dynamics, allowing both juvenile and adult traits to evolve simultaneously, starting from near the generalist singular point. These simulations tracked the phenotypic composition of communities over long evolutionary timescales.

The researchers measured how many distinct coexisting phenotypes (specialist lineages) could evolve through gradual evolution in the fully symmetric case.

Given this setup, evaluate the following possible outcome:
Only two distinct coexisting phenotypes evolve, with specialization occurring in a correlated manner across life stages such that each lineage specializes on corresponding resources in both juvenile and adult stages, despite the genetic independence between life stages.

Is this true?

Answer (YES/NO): NO